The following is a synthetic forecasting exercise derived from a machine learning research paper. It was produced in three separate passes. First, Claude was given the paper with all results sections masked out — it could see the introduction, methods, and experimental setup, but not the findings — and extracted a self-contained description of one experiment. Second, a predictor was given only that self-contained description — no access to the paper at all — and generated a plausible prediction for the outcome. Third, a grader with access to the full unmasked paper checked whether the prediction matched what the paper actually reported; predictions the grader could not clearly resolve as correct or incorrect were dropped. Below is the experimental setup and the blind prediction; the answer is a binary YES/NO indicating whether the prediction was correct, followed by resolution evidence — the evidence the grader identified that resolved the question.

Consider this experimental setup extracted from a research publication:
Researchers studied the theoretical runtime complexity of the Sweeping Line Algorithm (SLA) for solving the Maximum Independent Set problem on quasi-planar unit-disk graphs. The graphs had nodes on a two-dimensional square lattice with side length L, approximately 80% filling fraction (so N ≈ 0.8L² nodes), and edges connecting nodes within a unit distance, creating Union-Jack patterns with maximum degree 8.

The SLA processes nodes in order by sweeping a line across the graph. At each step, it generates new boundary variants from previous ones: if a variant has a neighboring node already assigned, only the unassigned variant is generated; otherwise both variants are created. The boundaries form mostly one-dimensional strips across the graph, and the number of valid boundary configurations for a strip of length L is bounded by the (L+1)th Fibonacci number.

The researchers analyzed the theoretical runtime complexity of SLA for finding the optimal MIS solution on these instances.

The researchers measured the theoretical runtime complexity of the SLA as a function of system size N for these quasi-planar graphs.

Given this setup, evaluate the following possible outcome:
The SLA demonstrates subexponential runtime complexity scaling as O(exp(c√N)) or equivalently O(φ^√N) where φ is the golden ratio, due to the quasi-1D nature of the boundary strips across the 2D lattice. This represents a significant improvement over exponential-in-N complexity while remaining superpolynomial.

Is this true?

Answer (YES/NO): NO